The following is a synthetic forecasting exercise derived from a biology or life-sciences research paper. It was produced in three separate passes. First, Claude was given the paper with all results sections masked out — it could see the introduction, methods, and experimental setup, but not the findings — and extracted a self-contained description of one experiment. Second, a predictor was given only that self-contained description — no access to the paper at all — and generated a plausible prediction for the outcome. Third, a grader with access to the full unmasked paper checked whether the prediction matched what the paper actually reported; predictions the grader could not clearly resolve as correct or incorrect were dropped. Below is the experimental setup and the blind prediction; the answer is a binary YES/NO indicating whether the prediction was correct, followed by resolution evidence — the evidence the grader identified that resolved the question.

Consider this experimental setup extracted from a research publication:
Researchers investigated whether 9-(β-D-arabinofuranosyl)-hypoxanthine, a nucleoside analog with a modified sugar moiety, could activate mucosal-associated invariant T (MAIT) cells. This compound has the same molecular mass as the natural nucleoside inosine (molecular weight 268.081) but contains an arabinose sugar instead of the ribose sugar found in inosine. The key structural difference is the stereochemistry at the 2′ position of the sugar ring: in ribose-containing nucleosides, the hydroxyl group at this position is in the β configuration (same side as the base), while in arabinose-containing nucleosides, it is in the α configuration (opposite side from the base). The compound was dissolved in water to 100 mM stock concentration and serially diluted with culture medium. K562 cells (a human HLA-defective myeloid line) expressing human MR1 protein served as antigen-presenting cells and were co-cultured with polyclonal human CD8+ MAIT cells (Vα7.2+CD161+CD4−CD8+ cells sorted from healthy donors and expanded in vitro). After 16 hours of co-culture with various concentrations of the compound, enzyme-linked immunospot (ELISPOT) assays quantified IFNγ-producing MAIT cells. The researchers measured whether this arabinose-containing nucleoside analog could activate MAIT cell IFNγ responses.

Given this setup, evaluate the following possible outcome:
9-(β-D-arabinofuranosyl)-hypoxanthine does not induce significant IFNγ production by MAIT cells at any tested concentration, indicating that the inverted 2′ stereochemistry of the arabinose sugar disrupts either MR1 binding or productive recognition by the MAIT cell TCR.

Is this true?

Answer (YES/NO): NO